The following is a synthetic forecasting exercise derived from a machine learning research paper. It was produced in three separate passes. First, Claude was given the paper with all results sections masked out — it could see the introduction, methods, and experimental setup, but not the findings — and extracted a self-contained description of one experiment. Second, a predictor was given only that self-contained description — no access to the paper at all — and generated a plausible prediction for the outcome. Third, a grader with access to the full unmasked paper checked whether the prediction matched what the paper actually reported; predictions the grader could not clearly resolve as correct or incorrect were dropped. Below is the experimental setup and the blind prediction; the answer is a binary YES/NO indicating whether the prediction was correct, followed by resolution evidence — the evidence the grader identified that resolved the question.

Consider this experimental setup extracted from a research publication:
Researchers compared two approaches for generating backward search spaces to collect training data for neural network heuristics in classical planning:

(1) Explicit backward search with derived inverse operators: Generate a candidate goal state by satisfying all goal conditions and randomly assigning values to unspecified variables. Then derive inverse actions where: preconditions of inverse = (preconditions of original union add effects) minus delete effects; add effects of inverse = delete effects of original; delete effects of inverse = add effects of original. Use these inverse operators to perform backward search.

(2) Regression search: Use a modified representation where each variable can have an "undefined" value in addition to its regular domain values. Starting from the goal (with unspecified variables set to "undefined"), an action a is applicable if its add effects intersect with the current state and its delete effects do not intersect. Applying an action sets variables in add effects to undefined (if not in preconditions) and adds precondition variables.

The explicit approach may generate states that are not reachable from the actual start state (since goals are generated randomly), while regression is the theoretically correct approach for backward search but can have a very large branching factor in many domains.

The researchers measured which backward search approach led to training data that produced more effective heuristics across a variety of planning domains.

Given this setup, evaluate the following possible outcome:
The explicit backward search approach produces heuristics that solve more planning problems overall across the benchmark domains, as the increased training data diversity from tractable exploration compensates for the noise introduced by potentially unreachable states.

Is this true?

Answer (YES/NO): NO